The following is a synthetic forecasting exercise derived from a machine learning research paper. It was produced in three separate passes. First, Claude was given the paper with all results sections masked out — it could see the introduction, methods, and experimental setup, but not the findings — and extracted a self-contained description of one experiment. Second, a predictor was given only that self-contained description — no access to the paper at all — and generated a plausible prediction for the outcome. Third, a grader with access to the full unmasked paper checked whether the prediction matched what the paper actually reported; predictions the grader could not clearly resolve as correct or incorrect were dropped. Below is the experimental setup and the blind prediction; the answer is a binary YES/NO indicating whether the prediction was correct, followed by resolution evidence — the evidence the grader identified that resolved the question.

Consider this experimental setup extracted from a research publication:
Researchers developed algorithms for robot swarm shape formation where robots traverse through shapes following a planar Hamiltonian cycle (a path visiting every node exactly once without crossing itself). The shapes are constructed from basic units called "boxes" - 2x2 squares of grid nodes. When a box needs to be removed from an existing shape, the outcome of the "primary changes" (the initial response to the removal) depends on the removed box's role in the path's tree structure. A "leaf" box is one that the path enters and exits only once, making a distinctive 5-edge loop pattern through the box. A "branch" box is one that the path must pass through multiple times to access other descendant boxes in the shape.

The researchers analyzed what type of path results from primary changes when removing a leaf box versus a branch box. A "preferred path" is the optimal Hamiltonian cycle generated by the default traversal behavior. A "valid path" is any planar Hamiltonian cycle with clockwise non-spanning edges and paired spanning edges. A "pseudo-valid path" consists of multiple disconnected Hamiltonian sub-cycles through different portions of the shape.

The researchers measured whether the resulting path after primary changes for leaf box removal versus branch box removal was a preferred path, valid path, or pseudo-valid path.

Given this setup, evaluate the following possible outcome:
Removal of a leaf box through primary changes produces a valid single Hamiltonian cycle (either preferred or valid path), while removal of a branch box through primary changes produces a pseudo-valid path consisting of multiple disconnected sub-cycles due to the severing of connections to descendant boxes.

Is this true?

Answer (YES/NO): YES